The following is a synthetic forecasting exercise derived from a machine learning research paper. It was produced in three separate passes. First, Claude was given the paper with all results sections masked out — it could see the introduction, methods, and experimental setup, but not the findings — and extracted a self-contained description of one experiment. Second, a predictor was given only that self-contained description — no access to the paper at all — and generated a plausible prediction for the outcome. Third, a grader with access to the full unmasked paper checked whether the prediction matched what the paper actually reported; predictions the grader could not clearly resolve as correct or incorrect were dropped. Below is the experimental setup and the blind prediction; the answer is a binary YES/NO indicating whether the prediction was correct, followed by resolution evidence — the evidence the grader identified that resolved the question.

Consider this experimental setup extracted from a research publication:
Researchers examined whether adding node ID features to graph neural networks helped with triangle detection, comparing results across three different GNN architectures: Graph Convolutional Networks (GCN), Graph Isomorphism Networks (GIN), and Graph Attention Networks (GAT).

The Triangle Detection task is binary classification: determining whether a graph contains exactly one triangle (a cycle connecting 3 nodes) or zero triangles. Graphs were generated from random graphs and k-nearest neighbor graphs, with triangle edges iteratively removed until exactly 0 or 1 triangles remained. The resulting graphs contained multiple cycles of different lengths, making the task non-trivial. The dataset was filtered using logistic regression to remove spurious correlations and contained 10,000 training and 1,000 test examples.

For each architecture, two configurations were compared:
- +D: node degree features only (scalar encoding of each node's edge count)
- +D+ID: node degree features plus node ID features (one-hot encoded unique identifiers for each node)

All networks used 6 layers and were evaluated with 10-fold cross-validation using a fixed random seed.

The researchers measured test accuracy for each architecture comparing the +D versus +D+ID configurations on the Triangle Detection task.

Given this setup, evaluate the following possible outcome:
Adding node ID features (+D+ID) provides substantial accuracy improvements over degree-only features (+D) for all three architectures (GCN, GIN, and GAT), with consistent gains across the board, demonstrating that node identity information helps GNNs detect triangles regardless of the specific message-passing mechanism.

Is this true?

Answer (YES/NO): NO